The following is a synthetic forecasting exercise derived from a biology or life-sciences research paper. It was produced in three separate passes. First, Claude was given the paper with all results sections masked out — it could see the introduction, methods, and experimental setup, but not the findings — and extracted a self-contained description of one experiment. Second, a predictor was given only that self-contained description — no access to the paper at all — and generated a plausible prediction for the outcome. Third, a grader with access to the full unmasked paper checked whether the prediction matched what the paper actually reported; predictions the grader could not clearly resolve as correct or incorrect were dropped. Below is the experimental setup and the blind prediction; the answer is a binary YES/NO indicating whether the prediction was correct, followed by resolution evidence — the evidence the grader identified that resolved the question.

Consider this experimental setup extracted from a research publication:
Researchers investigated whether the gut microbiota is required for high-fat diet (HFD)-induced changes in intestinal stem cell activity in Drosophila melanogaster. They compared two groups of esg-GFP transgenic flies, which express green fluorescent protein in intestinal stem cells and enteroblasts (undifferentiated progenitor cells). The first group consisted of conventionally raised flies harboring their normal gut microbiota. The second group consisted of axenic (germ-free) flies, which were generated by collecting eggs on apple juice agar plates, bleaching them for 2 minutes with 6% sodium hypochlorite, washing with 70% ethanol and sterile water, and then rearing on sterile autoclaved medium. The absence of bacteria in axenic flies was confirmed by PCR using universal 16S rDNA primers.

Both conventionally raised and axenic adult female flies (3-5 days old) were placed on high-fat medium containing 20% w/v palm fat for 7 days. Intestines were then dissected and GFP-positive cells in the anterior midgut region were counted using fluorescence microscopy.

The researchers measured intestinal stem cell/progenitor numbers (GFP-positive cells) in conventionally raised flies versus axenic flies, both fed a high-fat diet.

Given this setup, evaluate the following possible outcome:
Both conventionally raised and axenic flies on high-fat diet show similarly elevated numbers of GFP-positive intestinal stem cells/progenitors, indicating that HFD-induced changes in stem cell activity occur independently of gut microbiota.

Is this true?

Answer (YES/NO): NO